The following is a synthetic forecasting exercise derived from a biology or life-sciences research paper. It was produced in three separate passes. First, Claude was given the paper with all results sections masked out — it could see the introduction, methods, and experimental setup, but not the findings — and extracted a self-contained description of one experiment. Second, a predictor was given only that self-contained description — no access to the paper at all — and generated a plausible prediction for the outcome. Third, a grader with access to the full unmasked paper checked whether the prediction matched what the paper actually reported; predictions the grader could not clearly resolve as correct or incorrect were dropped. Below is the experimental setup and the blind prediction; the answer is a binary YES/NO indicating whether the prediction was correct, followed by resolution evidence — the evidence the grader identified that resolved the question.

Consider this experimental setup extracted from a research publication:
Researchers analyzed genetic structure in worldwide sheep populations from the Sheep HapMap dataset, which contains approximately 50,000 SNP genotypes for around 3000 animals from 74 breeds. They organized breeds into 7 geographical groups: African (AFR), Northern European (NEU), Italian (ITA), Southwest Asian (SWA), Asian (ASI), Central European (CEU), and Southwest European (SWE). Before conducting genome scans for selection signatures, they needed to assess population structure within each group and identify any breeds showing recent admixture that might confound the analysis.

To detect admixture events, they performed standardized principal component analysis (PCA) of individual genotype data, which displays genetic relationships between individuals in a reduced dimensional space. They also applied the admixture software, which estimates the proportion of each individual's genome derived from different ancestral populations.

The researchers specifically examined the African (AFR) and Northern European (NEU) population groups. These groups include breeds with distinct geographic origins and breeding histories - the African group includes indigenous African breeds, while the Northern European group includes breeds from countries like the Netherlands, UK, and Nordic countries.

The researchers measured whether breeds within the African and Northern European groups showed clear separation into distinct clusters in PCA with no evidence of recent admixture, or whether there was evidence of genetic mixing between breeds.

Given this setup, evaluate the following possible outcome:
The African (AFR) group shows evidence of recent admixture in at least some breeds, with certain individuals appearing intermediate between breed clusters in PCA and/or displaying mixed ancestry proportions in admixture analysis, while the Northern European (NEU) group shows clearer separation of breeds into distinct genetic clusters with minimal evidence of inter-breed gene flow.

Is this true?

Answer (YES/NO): NO